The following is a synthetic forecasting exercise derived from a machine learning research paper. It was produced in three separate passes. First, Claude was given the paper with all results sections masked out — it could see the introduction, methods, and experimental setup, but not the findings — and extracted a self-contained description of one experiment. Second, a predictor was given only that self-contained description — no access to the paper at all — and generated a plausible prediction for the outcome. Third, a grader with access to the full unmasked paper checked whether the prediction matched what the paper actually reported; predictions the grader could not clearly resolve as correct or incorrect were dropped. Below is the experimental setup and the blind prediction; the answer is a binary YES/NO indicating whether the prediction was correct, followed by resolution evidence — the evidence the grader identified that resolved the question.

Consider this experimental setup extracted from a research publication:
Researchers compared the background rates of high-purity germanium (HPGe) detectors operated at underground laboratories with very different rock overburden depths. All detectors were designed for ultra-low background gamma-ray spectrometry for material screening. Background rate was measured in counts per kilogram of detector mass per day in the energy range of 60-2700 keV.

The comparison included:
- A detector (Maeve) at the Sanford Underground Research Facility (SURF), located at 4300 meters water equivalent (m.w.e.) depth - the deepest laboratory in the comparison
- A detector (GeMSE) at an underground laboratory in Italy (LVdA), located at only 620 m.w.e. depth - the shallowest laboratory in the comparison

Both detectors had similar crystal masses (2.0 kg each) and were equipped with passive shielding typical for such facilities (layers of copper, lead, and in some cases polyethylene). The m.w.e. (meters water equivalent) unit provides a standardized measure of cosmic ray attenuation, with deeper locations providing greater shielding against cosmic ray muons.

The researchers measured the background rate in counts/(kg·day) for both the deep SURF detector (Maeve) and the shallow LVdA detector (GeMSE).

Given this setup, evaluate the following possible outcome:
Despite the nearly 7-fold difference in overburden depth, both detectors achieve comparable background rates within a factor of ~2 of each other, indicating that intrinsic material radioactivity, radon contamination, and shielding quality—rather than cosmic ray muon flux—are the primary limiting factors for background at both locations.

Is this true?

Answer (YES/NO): NO